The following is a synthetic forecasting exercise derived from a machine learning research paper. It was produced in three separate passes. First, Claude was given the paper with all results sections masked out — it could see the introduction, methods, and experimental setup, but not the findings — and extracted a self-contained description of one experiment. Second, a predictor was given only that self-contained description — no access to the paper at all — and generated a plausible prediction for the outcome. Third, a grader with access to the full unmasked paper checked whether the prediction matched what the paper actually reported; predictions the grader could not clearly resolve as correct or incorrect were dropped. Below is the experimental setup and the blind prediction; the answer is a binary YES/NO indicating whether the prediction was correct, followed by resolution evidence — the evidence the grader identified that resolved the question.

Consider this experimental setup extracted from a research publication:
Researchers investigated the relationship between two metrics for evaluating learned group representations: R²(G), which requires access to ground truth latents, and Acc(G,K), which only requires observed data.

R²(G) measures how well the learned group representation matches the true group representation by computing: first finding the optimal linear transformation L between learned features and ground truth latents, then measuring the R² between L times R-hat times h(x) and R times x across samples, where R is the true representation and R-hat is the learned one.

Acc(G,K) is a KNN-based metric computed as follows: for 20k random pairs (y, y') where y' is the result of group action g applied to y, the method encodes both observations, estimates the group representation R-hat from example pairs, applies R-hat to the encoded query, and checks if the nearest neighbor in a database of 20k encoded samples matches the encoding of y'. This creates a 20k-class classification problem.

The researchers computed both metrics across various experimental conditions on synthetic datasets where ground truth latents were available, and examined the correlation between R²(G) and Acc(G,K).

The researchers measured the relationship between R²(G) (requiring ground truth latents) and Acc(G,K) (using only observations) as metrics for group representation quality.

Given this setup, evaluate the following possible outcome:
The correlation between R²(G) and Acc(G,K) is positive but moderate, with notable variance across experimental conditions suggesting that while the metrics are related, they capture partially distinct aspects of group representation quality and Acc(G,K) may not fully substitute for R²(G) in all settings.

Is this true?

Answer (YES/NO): NO